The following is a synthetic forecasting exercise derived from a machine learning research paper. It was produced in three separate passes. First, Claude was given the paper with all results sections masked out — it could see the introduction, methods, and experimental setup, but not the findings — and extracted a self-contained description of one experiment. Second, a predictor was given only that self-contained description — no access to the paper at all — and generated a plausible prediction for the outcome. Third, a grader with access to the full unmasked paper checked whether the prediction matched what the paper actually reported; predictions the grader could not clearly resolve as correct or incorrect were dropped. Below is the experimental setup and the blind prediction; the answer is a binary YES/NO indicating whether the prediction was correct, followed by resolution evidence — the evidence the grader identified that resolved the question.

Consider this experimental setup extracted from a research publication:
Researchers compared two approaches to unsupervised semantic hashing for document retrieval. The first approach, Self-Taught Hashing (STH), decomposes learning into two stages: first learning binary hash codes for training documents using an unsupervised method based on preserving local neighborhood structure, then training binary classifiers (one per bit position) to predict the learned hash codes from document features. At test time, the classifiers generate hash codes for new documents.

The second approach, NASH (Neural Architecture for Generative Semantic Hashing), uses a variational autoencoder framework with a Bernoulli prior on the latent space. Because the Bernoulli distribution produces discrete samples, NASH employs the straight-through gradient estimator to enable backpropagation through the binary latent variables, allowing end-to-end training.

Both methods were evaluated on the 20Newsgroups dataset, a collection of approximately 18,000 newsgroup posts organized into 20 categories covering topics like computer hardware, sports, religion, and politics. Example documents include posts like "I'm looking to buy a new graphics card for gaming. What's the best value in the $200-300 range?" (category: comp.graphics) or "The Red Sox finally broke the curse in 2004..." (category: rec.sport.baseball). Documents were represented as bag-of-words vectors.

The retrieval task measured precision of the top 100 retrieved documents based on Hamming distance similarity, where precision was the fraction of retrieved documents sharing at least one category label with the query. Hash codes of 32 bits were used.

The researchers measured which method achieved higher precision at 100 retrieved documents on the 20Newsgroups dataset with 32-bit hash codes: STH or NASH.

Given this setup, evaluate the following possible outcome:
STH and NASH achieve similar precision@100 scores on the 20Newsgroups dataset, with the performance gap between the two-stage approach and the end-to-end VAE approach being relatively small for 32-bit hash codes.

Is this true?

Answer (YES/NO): YES